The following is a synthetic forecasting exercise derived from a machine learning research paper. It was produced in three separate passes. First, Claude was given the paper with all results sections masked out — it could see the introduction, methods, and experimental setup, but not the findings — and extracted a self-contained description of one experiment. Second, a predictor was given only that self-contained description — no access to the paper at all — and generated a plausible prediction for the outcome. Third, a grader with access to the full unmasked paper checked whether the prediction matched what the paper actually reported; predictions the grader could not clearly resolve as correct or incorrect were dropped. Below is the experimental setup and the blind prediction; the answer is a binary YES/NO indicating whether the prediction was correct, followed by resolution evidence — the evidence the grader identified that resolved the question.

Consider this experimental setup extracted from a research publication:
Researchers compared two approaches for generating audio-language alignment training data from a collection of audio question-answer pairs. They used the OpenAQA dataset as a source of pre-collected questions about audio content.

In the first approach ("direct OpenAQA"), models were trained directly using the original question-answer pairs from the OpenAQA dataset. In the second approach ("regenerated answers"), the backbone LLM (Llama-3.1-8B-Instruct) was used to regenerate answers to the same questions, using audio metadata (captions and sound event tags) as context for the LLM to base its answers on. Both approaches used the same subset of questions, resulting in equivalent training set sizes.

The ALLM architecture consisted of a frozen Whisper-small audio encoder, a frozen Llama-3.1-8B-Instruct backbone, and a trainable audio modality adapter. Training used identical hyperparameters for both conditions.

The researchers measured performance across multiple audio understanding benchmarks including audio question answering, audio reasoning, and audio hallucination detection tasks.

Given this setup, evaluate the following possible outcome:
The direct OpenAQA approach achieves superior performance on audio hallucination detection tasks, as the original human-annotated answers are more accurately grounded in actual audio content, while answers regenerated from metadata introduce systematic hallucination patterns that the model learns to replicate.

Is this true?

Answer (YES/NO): NO